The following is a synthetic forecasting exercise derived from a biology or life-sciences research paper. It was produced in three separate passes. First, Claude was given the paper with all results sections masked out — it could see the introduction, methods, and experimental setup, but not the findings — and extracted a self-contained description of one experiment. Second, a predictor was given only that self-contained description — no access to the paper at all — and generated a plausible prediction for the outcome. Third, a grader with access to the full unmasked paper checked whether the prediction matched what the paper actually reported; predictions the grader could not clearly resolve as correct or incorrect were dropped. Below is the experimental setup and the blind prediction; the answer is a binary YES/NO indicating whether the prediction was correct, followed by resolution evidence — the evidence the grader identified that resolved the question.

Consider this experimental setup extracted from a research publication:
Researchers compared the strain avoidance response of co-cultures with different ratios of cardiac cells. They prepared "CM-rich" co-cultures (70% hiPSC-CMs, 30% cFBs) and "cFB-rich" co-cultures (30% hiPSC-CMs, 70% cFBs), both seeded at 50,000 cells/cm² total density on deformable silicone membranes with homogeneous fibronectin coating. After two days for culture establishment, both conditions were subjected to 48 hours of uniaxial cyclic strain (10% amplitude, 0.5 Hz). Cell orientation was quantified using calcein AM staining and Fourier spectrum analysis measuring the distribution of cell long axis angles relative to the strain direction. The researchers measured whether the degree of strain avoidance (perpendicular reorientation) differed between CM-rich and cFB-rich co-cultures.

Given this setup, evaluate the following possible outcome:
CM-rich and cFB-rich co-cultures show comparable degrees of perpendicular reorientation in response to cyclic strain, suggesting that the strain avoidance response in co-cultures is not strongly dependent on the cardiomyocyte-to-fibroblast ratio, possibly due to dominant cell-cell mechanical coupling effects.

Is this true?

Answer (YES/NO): YES